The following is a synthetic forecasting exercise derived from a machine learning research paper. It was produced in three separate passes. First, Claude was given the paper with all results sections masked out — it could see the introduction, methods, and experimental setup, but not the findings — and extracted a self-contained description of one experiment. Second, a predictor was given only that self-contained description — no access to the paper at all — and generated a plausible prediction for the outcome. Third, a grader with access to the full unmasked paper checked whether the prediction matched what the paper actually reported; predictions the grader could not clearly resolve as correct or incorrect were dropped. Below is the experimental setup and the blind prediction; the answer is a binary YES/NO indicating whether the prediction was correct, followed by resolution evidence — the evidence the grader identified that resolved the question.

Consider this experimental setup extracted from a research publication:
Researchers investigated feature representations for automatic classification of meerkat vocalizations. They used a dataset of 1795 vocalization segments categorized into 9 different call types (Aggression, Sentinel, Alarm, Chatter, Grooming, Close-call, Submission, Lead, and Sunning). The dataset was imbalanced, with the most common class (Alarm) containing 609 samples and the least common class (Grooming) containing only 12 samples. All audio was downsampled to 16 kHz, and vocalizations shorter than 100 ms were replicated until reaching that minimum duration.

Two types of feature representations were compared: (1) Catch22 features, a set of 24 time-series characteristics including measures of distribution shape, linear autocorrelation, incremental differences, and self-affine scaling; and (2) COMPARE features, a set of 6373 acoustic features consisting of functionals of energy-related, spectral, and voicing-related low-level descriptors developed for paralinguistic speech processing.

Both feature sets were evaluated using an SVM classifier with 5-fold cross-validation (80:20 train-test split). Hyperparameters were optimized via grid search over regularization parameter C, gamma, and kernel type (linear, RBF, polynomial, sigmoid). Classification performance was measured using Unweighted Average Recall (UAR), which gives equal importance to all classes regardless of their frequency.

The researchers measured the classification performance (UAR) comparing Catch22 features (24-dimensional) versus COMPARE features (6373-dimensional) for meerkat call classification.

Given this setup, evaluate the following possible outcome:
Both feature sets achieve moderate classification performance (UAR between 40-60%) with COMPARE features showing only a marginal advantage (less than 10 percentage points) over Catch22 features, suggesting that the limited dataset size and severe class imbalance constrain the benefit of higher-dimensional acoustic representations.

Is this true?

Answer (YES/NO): NO